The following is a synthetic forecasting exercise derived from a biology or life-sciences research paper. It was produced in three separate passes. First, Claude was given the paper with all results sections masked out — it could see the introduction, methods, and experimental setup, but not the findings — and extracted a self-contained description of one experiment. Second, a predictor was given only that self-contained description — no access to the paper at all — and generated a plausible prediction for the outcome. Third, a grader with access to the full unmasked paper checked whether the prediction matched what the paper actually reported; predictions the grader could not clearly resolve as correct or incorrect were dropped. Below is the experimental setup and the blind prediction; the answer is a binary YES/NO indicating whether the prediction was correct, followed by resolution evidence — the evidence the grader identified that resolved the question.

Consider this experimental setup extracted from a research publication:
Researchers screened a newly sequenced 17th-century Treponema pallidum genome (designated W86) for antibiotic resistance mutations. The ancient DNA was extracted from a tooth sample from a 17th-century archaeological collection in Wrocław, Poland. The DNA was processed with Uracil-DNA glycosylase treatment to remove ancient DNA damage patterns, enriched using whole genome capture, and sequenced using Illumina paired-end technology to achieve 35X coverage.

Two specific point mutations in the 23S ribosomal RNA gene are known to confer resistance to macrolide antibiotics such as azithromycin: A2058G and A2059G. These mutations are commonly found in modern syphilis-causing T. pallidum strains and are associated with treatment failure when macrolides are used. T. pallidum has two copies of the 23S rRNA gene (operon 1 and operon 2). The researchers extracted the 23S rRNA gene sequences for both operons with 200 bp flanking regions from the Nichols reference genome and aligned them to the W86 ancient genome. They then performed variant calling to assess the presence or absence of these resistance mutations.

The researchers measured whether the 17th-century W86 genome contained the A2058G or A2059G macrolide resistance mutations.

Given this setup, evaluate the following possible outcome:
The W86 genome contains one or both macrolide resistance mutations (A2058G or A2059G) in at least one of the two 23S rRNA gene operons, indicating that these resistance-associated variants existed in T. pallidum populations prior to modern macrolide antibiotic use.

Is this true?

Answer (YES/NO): NO